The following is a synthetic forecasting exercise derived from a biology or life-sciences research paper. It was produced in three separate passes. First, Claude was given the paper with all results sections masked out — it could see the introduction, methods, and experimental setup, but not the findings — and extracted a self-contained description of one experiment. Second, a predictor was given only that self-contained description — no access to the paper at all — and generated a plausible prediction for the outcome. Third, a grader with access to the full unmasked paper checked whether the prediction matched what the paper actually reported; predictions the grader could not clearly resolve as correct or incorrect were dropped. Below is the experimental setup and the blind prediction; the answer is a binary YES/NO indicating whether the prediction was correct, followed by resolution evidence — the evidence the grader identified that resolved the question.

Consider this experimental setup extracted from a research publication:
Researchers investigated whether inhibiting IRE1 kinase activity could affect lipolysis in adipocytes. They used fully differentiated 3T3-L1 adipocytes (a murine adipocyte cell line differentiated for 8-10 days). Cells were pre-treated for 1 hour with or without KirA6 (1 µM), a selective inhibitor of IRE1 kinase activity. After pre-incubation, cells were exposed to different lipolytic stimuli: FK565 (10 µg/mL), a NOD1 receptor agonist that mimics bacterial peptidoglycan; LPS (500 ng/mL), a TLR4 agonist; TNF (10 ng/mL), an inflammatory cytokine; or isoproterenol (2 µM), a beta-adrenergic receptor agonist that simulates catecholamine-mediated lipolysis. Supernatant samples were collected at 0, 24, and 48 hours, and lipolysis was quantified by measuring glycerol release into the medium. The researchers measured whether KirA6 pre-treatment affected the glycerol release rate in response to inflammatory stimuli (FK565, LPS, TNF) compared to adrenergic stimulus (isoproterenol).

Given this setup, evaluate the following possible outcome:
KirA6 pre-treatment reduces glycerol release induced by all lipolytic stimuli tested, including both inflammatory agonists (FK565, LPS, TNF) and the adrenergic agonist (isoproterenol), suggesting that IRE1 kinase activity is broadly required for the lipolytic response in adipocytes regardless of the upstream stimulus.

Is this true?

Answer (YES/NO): NO